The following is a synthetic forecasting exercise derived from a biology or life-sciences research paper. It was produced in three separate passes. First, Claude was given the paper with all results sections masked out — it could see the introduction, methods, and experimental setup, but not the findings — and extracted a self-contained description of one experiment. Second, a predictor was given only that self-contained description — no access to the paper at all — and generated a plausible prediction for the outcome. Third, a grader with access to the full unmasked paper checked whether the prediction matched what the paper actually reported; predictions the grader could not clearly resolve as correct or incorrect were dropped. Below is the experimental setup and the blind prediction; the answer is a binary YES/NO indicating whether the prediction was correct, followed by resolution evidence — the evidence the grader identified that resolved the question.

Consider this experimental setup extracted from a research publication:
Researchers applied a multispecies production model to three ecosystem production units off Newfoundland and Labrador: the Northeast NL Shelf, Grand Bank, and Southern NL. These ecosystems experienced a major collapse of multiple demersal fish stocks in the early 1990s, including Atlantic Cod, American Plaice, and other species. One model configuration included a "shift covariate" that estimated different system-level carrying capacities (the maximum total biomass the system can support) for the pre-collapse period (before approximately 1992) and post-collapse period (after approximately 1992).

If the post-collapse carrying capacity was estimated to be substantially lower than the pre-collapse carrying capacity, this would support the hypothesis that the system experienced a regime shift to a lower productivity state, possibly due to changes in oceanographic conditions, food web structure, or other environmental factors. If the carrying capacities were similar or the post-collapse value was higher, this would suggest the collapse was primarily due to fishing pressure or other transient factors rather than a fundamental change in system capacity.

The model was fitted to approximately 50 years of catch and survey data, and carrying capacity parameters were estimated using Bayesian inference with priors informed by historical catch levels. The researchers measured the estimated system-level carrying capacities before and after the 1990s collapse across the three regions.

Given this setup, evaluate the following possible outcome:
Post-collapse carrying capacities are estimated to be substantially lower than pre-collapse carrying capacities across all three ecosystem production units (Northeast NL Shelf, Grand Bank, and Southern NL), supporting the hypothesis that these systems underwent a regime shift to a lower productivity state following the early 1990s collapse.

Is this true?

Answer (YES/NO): NO